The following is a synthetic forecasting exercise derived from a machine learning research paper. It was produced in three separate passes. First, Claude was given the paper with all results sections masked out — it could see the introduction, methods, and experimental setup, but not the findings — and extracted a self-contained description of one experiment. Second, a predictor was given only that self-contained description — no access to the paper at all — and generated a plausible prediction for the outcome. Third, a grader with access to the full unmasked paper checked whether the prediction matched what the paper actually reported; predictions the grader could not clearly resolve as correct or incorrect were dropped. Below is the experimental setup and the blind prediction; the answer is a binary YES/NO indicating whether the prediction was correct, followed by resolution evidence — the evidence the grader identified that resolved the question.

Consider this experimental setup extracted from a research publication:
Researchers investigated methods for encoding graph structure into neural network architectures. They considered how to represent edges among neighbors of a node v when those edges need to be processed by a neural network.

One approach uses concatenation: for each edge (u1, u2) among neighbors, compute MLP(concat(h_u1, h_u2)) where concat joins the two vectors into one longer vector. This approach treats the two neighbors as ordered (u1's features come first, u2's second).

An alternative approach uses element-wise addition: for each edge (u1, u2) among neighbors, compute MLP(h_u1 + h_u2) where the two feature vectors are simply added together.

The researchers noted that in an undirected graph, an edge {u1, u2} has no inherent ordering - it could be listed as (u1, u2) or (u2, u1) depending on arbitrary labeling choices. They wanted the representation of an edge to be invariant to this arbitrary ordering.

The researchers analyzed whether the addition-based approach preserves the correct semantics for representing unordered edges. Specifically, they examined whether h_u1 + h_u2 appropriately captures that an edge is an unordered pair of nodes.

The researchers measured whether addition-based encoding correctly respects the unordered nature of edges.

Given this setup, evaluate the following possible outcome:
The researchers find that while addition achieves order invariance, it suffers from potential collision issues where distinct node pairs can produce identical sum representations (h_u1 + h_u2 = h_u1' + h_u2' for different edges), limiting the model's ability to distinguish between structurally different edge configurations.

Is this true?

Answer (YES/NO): NO